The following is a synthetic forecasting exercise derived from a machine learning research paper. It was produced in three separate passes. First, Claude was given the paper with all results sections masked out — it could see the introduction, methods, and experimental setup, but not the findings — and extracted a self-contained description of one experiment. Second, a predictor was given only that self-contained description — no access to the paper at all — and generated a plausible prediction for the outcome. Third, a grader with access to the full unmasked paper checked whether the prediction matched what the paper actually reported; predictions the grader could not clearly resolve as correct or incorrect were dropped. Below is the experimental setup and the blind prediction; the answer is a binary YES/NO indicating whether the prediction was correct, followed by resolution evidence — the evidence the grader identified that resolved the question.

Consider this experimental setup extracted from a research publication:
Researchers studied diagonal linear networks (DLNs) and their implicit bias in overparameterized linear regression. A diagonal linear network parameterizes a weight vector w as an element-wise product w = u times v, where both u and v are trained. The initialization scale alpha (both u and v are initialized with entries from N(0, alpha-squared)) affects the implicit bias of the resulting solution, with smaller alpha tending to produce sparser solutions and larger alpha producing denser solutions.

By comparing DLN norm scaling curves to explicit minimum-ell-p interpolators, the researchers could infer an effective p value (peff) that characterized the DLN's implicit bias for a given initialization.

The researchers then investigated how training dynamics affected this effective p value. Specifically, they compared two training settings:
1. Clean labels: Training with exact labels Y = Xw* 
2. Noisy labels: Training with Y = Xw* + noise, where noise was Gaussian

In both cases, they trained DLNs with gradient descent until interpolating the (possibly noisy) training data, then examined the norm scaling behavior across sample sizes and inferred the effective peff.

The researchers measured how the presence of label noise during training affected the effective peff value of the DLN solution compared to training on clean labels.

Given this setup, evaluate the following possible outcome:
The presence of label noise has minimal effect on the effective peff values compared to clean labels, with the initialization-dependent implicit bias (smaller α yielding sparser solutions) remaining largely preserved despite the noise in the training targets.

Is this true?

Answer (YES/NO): NO